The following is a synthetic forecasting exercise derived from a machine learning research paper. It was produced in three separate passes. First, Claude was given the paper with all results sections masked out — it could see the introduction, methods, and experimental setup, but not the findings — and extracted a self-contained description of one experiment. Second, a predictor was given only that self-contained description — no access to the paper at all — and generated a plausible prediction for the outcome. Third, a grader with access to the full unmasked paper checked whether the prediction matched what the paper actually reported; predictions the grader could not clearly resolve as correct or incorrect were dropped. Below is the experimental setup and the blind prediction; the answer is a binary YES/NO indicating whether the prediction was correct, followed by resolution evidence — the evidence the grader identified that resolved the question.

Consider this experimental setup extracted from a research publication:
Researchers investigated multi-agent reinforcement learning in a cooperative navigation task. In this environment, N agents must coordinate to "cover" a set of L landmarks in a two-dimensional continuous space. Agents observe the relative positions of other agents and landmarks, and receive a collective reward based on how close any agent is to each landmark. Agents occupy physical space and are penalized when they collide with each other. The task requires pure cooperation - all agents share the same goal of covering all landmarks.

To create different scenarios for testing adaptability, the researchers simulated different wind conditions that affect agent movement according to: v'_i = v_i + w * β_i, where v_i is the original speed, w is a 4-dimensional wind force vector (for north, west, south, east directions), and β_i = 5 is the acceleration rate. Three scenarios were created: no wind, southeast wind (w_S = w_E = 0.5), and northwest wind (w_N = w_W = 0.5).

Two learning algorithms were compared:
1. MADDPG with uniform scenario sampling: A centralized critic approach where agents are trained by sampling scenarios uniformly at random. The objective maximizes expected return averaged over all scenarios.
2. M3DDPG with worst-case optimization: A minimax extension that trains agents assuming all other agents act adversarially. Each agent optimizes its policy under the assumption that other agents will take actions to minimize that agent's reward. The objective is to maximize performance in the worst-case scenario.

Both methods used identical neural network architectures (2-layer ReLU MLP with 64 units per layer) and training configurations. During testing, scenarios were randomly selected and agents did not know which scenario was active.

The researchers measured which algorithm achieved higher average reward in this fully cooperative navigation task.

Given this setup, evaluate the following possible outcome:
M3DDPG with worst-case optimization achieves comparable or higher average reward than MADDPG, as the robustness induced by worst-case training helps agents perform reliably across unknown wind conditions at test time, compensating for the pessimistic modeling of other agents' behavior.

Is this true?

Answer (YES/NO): NO